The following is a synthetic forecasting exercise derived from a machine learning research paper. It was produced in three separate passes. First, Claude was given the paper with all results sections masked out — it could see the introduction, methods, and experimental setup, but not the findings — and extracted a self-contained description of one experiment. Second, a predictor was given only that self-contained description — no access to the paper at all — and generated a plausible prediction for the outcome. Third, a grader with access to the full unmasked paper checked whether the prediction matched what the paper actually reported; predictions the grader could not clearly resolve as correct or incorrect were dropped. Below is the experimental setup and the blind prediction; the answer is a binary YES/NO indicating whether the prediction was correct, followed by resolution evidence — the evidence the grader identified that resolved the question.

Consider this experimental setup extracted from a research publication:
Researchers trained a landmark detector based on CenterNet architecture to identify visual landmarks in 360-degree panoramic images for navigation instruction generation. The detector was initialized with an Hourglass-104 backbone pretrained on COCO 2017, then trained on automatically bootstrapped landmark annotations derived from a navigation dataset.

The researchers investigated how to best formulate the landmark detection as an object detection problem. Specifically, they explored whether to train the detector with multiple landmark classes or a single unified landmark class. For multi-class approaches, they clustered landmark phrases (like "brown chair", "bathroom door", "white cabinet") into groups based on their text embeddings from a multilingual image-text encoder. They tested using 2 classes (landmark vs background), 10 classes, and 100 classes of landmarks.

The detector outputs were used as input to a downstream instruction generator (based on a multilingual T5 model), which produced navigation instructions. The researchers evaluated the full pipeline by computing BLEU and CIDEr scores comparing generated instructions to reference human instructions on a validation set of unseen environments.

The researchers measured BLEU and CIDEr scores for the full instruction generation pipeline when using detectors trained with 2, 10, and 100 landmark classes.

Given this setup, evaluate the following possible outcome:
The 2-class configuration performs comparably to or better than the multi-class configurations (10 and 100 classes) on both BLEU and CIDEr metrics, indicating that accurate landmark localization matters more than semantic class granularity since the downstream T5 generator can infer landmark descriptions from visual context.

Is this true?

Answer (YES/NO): YES